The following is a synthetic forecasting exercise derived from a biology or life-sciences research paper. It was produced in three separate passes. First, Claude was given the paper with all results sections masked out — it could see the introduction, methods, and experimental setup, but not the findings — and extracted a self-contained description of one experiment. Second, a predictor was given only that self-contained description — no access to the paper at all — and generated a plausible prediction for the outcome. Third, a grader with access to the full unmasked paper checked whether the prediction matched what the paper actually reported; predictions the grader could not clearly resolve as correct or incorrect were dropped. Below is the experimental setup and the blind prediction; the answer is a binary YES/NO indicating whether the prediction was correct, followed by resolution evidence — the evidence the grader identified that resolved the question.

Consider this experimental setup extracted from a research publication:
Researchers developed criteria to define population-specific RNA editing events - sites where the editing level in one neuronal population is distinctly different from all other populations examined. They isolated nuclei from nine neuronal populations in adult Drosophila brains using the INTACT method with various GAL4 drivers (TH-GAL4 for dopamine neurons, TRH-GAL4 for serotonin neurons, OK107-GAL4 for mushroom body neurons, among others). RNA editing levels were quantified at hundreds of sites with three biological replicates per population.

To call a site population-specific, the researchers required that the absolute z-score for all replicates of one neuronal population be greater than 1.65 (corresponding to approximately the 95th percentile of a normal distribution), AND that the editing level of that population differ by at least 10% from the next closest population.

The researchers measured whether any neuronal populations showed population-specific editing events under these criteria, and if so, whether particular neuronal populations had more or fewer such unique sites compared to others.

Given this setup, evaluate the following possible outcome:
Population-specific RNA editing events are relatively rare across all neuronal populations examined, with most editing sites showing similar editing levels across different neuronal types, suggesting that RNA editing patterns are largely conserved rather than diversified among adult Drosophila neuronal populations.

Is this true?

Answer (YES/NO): NO